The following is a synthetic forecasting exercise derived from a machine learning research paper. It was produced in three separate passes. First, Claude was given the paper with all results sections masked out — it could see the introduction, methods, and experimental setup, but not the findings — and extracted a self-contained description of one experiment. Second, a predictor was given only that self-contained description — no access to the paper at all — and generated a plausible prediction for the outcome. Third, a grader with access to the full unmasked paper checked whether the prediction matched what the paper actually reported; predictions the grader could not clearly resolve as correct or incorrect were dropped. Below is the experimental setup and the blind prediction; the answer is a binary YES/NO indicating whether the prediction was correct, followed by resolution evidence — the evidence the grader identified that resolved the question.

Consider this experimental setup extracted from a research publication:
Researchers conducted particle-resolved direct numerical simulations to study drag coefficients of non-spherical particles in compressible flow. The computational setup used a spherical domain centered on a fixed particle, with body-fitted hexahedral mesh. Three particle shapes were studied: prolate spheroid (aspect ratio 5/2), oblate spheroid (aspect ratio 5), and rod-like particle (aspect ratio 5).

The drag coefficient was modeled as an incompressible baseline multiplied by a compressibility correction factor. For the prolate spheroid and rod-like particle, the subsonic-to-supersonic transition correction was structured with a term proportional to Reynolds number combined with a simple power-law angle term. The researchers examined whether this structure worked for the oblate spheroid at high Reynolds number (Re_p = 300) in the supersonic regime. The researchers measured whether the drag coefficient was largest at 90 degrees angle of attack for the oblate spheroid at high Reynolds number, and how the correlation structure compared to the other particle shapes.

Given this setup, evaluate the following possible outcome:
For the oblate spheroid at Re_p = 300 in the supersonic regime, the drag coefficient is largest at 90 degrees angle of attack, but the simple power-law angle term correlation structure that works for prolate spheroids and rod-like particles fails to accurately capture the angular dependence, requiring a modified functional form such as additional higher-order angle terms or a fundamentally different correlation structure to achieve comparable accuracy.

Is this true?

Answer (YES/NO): NO